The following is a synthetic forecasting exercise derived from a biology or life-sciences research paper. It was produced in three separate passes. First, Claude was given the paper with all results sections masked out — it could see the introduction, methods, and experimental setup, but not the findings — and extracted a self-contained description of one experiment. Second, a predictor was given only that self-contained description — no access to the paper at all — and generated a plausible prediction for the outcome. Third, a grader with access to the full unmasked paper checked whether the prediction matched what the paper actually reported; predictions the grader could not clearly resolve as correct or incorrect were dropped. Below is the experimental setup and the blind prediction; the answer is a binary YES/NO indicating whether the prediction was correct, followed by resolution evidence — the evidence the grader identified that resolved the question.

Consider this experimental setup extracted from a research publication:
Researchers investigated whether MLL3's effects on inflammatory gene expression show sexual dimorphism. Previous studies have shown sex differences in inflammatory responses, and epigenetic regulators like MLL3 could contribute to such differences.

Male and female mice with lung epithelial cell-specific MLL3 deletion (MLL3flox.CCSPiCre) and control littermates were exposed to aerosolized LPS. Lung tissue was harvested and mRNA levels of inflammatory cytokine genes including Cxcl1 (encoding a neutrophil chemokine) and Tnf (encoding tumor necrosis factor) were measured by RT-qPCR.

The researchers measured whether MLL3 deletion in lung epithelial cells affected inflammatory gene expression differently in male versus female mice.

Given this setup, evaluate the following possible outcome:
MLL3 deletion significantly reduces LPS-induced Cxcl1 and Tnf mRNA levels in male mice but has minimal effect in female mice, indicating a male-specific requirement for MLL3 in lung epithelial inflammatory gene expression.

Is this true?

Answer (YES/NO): NO